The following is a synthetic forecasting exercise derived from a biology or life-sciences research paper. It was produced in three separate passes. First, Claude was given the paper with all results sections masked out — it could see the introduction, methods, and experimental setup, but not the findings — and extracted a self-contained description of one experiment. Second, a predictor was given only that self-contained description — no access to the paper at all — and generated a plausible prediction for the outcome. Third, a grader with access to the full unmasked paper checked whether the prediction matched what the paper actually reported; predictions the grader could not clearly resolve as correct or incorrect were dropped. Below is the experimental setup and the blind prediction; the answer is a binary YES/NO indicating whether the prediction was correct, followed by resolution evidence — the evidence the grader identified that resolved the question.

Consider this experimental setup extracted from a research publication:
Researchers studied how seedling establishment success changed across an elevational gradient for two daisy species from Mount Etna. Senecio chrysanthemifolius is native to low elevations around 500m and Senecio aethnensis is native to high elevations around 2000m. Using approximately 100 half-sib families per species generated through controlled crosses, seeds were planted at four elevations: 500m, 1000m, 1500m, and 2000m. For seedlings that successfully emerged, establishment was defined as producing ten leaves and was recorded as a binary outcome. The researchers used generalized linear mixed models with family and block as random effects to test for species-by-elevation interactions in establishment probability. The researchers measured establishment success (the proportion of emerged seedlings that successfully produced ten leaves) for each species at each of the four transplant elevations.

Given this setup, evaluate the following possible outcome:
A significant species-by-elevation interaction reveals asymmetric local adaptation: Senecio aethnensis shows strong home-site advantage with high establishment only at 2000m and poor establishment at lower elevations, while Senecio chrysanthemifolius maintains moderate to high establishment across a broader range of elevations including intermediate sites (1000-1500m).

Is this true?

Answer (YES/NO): NO